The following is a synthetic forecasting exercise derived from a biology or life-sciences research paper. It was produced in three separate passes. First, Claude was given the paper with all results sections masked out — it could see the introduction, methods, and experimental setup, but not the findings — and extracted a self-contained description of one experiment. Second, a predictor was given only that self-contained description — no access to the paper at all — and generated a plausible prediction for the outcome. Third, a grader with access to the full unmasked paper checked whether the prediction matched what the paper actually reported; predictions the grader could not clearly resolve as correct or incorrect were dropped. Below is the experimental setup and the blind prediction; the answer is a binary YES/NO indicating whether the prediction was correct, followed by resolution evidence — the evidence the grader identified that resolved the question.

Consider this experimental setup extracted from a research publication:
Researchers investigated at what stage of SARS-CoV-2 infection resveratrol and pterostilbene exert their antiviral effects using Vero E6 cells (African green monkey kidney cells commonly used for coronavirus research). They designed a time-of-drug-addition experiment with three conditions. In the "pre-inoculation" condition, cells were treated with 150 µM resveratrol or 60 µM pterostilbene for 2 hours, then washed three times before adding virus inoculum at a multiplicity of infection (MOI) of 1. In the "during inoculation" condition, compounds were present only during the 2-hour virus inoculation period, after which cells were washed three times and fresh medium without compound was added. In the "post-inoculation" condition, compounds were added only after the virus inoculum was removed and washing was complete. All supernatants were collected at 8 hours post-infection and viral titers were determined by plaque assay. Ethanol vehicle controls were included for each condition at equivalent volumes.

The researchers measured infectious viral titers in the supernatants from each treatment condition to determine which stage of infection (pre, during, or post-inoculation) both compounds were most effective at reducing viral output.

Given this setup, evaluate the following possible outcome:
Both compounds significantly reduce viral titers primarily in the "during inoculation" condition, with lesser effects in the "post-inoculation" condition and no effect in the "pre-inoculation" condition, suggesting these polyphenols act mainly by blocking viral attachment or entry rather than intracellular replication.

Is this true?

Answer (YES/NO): NO